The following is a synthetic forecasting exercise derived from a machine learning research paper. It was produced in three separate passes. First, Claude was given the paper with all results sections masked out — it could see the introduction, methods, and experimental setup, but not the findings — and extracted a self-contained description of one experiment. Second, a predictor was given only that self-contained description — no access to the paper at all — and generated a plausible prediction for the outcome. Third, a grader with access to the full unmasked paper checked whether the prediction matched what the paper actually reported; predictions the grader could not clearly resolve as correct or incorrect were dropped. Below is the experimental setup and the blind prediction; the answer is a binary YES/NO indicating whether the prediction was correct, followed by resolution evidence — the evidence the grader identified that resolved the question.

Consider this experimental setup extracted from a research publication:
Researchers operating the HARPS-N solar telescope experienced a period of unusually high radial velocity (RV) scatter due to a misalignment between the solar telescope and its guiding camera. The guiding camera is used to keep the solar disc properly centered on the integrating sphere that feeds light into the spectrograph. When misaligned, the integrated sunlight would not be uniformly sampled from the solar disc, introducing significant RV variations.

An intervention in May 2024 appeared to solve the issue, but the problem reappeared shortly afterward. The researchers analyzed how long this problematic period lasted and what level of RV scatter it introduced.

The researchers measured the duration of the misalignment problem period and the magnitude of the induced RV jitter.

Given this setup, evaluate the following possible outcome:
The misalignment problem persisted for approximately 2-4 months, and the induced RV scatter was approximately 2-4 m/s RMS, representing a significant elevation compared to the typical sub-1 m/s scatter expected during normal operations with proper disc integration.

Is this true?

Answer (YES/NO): NO